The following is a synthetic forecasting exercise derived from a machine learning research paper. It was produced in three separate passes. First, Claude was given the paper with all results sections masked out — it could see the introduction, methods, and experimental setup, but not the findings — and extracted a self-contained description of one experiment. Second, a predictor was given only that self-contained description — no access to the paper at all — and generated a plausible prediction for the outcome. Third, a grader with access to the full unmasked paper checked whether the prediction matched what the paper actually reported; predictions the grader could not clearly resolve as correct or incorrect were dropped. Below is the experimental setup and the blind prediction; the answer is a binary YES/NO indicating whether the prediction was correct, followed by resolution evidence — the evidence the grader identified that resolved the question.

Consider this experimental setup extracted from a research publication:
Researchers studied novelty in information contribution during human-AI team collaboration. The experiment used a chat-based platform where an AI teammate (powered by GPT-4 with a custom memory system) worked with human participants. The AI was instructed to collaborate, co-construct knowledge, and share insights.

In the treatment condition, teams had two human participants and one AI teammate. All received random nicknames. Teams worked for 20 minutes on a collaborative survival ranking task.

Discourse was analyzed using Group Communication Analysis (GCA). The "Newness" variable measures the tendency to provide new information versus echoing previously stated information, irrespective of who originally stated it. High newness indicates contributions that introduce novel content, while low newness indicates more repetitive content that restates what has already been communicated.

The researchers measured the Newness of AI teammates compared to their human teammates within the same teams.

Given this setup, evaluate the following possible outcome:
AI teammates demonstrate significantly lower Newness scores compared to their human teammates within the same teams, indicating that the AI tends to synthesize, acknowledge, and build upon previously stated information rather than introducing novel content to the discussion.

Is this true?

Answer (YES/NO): YES